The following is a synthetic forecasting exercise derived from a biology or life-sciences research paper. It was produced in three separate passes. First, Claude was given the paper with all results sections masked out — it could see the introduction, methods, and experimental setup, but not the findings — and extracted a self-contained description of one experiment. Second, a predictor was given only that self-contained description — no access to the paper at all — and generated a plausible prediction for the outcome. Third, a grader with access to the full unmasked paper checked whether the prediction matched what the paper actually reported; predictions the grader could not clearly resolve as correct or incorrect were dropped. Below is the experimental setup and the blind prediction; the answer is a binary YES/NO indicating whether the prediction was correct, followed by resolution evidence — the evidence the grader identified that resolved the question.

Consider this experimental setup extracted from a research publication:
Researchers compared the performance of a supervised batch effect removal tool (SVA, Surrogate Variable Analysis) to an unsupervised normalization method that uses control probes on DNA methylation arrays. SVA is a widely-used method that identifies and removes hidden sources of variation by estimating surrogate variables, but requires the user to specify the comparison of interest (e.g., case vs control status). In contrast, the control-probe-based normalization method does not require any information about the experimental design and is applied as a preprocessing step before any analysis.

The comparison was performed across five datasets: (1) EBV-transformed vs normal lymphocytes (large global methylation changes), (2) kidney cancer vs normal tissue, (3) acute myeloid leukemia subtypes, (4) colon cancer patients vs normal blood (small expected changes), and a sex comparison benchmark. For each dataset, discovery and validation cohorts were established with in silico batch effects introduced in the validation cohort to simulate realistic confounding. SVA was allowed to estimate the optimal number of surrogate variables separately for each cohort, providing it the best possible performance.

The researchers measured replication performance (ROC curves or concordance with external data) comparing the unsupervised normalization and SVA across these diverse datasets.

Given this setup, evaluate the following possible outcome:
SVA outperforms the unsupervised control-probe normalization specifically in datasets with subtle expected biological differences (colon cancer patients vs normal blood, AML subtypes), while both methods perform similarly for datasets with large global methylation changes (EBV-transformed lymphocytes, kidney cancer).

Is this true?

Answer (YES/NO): NO